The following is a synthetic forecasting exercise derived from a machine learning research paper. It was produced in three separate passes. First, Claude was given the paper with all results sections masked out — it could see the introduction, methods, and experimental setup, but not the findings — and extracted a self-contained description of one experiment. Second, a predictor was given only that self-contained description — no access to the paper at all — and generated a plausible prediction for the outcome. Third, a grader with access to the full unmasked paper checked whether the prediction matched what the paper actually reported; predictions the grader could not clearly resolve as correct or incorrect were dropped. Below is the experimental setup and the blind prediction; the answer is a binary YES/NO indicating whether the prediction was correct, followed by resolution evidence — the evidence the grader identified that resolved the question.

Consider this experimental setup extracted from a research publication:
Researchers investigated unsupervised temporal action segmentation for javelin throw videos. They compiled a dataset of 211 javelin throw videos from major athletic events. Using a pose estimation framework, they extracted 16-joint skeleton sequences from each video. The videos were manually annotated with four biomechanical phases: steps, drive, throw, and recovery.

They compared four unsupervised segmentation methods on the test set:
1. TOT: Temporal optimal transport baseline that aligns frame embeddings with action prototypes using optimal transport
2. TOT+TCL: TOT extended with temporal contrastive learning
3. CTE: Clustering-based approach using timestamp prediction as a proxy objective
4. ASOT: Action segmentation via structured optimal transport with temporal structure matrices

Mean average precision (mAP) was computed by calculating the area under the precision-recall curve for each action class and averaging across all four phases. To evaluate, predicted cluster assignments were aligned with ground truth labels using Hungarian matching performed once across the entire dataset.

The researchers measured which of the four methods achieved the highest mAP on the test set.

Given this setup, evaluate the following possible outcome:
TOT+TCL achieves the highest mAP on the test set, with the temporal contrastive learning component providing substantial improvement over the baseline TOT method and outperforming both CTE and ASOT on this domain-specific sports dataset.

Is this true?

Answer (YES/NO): NO